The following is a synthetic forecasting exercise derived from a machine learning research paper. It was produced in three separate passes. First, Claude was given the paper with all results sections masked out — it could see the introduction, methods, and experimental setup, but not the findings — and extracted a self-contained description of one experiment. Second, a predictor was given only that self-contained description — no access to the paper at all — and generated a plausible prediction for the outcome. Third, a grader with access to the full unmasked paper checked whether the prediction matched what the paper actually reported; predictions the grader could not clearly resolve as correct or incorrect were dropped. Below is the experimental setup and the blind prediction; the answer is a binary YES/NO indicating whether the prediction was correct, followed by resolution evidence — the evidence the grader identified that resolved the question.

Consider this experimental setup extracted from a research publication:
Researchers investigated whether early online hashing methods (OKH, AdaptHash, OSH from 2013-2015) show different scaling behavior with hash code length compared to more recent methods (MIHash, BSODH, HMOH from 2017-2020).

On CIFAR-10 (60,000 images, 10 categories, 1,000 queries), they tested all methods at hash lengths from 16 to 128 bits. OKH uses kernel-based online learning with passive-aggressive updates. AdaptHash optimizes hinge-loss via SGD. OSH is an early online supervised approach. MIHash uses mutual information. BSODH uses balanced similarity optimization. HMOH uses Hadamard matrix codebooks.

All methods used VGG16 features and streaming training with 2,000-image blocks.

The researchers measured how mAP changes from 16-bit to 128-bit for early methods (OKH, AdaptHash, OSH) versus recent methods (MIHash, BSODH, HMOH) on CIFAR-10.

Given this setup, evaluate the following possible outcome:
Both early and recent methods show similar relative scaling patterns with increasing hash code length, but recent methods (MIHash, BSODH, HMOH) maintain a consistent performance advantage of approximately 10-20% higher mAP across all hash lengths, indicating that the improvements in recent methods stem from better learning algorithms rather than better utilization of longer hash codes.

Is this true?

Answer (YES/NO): NO